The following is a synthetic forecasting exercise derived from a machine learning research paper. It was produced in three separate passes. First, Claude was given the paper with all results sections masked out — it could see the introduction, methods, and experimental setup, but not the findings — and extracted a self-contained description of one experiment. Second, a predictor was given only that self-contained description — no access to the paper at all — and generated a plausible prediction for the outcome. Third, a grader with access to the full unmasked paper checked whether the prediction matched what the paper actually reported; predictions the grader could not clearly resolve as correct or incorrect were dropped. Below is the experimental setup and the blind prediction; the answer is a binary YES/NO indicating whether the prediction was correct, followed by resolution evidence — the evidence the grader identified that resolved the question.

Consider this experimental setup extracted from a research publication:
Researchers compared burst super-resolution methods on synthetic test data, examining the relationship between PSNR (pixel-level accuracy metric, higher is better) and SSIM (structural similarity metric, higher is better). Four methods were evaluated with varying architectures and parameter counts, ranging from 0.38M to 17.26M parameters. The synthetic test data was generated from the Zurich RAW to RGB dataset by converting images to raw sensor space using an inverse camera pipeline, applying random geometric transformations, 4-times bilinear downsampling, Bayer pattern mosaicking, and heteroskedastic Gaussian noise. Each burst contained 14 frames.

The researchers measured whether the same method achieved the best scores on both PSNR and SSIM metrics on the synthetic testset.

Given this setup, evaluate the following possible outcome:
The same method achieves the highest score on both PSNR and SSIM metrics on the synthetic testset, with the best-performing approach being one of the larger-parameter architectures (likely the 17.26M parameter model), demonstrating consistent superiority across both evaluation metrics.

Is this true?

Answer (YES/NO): NO